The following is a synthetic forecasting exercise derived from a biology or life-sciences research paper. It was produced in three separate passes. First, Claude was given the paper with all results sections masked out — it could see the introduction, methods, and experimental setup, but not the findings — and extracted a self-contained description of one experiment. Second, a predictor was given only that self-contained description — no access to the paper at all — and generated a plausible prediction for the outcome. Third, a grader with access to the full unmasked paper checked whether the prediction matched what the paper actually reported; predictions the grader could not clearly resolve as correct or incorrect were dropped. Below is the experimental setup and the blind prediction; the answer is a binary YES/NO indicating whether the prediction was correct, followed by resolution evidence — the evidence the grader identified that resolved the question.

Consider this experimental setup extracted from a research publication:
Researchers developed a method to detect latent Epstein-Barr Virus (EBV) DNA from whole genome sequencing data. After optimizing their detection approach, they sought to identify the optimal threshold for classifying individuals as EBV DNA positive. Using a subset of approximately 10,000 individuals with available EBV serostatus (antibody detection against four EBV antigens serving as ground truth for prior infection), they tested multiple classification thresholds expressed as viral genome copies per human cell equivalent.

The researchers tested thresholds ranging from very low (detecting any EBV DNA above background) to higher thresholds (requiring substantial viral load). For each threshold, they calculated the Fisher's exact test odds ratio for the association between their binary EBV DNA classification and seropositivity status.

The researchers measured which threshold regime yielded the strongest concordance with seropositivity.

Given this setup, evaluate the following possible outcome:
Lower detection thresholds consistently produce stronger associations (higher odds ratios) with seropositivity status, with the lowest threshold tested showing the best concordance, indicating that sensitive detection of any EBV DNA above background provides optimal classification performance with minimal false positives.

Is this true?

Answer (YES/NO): NO